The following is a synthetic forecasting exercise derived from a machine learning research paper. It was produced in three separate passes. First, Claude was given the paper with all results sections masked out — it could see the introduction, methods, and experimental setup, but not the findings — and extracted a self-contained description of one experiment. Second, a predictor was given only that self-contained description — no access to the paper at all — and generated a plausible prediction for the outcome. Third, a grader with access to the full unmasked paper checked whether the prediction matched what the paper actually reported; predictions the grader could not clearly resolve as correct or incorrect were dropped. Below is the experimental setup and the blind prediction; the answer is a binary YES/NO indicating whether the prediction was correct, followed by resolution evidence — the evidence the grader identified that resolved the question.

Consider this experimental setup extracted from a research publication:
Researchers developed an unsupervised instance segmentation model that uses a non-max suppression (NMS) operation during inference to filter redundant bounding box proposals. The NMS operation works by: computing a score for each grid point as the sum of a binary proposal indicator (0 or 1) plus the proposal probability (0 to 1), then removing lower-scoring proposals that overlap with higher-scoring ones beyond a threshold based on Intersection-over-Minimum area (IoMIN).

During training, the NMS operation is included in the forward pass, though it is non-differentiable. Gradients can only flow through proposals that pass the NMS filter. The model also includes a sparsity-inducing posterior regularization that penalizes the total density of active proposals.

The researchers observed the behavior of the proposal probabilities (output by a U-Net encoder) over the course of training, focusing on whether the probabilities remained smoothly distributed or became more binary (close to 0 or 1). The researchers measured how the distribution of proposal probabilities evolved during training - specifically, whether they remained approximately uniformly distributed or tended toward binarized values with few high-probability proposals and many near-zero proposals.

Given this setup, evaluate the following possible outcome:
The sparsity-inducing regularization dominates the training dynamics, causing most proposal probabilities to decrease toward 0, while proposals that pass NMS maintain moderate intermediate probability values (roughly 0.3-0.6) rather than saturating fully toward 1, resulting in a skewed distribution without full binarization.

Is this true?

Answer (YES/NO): NO